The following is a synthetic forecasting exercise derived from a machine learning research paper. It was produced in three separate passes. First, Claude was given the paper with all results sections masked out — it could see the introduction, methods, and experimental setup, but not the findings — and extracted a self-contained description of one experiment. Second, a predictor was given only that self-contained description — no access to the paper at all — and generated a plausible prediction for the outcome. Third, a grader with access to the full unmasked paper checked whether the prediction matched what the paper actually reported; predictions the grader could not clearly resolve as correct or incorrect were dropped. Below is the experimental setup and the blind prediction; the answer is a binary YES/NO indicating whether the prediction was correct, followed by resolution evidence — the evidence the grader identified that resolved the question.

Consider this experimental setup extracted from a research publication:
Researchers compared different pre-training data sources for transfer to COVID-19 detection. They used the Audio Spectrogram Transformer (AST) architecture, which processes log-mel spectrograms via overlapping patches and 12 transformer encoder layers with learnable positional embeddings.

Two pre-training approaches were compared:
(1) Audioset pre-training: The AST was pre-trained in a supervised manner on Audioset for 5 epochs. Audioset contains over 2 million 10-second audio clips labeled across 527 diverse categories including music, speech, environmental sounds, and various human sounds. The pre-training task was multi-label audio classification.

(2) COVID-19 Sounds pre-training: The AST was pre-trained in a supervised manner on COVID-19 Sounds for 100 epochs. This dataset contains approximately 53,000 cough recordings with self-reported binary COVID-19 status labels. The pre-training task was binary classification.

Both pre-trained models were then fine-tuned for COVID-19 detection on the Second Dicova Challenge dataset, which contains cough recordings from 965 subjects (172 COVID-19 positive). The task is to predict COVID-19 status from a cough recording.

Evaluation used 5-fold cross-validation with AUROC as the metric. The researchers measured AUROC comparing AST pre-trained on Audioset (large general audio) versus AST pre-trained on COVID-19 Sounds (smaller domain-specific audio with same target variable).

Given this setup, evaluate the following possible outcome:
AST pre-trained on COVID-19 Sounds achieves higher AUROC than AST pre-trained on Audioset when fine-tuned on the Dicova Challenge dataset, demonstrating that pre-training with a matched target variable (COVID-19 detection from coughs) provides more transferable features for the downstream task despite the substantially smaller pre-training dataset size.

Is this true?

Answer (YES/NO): NO